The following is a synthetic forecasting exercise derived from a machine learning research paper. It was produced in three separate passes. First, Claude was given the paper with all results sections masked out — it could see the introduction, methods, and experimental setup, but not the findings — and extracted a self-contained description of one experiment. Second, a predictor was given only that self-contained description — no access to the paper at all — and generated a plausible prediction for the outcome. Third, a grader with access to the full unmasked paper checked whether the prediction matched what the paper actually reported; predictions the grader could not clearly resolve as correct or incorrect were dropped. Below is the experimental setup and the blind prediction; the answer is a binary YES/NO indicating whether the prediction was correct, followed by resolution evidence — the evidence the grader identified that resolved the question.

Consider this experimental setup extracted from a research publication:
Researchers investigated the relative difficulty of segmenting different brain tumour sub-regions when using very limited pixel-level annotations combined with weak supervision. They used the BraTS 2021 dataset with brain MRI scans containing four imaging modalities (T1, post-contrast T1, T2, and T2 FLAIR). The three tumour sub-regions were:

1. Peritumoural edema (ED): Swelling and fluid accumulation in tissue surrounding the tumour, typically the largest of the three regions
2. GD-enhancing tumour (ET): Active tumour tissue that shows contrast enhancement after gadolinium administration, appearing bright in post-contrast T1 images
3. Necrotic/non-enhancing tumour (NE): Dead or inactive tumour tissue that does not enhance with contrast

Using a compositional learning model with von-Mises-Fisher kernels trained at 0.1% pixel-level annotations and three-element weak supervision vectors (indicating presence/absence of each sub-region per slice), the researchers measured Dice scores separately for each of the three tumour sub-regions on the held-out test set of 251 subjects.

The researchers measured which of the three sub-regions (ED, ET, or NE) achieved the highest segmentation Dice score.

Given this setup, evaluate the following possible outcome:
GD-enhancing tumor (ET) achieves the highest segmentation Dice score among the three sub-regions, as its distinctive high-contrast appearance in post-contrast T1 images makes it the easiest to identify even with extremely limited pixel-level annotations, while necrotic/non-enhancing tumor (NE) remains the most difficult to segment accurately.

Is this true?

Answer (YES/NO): NO